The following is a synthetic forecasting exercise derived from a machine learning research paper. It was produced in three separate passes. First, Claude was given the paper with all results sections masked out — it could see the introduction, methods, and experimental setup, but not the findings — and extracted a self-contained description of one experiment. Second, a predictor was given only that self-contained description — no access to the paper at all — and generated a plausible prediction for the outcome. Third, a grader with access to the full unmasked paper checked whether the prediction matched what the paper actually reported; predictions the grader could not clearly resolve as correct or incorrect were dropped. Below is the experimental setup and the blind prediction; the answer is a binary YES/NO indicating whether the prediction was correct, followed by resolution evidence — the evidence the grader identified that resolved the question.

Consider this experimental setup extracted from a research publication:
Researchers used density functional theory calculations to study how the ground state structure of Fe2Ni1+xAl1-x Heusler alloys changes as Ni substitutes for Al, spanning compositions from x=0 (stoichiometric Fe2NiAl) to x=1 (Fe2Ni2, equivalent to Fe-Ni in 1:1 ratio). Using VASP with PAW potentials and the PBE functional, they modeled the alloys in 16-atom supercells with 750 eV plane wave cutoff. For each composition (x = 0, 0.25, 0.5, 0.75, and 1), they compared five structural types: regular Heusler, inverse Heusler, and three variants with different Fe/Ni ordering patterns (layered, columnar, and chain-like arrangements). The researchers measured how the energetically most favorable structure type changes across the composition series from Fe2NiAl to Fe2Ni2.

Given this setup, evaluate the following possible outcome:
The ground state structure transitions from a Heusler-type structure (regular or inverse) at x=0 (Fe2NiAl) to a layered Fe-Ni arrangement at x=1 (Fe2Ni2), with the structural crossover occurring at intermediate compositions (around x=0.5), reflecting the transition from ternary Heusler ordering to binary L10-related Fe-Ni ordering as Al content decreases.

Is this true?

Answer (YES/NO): NO